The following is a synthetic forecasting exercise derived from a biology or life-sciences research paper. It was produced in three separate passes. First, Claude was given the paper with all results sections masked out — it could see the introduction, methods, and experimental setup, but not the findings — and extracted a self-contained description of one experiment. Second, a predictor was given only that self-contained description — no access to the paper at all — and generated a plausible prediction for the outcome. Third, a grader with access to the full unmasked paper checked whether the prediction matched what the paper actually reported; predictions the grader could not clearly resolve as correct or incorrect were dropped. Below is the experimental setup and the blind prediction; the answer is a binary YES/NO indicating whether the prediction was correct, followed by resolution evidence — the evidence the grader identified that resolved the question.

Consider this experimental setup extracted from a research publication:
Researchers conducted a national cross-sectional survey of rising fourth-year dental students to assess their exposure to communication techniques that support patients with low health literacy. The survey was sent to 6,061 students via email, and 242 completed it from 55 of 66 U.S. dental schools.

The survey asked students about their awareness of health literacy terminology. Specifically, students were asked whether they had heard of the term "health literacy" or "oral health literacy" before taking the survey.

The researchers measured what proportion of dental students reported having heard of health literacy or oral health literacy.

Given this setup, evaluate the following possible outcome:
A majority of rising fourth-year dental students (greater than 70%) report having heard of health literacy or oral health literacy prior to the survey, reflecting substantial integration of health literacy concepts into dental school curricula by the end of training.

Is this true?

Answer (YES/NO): YES